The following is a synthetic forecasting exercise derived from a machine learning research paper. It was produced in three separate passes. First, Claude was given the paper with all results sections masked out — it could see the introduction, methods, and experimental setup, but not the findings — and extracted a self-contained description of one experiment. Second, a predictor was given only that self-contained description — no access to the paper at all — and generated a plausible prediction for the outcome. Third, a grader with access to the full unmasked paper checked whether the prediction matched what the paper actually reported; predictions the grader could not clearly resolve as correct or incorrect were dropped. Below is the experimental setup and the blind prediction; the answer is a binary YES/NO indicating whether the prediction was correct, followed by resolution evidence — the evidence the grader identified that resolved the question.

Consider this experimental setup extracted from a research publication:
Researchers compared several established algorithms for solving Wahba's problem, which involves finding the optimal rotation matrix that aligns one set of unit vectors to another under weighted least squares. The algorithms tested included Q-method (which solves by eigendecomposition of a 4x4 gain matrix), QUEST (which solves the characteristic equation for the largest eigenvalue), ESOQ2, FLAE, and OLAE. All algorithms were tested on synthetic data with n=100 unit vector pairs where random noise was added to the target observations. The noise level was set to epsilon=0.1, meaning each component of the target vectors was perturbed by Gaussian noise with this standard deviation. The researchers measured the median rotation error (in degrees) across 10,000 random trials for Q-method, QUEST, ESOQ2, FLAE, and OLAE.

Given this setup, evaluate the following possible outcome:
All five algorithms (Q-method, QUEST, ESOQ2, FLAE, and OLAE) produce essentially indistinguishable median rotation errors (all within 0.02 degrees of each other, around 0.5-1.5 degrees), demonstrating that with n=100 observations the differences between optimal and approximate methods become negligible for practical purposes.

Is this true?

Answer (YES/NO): NO